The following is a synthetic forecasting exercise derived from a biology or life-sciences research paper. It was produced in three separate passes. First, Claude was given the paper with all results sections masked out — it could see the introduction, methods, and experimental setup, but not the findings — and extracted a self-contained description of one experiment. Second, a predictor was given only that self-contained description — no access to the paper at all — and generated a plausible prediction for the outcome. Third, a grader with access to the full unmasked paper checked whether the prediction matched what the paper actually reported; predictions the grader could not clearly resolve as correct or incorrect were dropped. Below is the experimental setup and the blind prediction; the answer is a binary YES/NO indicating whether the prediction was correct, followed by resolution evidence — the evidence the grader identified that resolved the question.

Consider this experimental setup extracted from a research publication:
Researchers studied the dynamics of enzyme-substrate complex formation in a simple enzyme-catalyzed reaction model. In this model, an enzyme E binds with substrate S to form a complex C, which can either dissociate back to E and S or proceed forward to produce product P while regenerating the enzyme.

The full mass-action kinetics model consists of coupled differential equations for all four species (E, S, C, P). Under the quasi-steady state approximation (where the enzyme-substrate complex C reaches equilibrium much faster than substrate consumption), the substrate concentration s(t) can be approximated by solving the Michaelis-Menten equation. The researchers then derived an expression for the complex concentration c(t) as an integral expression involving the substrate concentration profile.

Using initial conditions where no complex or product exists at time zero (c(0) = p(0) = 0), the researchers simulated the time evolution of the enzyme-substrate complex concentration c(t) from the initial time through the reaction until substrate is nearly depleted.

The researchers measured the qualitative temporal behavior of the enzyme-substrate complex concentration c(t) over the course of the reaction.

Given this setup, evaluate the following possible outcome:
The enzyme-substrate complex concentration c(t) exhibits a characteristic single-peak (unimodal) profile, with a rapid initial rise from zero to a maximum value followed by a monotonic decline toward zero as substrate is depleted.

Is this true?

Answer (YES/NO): YES